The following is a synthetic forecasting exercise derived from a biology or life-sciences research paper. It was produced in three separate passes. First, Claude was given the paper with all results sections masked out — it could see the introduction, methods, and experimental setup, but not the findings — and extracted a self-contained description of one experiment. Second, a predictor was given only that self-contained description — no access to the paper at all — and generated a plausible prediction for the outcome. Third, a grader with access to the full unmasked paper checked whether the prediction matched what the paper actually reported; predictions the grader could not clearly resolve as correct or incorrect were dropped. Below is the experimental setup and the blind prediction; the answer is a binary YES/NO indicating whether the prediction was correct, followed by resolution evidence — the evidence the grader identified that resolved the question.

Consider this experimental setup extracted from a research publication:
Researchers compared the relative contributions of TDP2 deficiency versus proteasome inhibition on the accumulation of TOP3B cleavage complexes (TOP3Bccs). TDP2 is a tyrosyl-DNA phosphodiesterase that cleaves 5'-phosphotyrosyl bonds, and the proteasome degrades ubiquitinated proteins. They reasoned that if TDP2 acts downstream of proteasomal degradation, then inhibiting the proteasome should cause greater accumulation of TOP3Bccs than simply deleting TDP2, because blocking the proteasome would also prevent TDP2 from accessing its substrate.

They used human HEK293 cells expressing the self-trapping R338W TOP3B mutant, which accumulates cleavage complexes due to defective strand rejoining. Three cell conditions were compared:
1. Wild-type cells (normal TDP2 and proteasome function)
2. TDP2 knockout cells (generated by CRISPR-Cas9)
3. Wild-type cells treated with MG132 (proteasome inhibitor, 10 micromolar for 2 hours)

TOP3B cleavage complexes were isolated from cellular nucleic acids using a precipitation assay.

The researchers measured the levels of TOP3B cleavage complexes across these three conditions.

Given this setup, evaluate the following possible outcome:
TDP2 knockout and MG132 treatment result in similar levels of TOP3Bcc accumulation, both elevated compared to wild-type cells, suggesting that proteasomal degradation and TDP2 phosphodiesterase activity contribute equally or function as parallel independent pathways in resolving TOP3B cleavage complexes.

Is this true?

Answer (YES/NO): NO